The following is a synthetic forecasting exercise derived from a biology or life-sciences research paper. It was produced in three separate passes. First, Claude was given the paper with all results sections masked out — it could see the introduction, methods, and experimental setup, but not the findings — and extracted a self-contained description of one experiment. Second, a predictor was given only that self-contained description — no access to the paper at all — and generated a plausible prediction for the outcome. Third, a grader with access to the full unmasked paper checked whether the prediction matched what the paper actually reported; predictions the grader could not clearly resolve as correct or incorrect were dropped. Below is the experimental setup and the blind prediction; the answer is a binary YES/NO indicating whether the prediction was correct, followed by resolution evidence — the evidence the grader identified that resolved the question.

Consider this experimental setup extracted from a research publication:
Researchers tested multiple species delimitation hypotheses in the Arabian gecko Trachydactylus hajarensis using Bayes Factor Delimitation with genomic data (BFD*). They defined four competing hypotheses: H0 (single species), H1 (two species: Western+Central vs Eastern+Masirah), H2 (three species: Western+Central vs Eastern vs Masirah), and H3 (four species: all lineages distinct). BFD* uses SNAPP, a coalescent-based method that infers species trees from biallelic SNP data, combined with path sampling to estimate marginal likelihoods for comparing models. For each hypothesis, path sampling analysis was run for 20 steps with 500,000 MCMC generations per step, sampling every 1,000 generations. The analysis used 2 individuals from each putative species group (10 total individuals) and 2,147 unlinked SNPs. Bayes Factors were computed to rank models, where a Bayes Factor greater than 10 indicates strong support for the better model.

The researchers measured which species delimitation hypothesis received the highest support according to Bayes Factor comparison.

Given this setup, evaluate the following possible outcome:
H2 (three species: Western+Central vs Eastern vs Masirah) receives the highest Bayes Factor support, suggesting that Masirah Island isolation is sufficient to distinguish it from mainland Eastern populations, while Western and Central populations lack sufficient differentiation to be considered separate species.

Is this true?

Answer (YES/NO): NO